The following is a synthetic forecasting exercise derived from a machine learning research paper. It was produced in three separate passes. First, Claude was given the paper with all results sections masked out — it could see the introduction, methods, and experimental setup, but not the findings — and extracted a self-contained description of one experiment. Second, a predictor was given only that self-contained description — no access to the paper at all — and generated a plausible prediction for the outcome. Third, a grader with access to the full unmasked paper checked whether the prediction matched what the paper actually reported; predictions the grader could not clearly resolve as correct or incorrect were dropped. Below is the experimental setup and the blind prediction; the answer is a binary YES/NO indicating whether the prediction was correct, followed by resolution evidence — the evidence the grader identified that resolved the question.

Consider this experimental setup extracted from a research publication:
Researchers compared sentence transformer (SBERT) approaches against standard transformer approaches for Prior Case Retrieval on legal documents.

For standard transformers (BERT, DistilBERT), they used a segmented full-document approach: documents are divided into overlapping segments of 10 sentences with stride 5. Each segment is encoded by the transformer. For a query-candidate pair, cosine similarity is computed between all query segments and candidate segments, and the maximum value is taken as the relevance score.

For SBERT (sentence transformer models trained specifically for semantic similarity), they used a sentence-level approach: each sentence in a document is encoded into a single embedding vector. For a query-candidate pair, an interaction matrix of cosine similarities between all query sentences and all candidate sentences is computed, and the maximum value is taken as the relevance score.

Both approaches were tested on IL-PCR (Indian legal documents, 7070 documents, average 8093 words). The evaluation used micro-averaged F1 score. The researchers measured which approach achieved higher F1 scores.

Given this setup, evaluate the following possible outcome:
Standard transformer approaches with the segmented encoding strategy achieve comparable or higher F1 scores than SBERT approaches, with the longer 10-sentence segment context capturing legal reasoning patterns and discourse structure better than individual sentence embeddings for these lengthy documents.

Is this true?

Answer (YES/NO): YES